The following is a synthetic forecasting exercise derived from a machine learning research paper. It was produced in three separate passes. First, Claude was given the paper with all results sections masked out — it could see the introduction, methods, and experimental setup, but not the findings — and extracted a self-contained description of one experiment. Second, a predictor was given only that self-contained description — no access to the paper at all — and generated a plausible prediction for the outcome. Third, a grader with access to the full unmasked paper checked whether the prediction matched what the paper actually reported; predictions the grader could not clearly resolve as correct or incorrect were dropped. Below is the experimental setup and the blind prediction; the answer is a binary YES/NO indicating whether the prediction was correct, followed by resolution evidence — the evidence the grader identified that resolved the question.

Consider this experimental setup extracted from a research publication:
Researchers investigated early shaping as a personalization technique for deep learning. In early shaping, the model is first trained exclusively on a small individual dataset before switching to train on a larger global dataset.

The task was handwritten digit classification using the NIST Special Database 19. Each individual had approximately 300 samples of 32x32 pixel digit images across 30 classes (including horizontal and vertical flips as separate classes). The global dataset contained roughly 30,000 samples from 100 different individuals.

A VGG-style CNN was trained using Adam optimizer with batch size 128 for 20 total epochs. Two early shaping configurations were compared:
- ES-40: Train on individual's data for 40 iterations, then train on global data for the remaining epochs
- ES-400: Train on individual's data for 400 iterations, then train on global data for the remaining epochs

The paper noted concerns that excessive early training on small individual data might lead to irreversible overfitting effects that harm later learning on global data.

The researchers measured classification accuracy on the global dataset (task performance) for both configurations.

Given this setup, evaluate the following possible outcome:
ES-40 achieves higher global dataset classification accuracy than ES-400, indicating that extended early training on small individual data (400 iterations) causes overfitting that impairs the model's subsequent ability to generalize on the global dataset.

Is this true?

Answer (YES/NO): NO